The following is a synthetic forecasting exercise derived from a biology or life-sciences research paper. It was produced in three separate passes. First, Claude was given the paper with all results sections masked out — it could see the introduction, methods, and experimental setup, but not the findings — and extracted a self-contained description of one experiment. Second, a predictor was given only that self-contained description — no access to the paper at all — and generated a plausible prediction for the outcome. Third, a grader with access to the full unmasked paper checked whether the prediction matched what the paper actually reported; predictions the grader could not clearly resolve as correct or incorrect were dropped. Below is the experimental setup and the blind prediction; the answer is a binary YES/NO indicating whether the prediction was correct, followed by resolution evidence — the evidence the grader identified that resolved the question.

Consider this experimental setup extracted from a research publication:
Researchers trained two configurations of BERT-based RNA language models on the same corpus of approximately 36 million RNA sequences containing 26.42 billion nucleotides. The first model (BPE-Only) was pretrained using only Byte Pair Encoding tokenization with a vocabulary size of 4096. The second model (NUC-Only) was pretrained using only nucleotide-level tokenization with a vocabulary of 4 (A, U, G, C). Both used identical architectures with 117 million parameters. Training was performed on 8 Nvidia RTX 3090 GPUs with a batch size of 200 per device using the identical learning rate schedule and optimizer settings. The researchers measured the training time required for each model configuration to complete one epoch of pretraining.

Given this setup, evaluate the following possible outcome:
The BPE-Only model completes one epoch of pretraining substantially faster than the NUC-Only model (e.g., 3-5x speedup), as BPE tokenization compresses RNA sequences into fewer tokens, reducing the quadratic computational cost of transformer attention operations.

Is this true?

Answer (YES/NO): NO